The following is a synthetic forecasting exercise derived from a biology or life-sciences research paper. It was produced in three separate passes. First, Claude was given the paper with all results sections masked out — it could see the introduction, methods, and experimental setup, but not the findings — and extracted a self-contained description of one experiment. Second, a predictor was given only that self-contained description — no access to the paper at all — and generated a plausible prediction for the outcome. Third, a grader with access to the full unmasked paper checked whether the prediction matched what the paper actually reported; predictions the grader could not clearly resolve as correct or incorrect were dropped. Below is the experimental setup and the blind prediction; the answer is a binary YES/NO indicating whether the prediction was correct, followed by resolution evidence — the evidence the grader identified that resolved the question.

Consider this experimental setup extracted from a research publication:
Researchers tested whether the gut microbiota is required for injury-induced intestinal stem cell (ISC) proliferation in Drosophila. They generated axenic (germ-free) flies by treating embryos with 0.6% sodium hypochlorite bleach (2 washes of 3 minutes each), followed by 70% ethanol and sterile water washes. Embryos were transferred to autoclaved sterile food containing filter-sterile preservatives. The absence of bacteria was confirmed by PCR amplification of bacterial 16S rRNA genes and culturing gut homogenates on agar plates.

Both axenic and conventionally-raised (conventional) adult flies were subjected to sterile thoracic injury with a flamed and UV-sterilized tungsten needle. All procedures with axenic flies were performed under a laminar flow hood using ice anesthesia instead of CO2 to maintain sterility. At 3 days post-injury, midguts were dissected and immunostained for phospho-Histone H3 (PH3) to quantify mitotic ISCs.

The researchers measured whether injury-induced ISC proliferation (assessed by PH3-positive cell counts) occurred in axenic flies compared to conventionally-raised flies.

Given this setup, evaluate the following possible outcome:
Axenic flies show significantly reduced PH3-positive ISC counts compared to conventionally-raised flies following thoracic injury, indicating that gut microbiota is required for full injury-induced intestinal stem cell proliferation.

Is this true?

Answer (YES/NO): NO